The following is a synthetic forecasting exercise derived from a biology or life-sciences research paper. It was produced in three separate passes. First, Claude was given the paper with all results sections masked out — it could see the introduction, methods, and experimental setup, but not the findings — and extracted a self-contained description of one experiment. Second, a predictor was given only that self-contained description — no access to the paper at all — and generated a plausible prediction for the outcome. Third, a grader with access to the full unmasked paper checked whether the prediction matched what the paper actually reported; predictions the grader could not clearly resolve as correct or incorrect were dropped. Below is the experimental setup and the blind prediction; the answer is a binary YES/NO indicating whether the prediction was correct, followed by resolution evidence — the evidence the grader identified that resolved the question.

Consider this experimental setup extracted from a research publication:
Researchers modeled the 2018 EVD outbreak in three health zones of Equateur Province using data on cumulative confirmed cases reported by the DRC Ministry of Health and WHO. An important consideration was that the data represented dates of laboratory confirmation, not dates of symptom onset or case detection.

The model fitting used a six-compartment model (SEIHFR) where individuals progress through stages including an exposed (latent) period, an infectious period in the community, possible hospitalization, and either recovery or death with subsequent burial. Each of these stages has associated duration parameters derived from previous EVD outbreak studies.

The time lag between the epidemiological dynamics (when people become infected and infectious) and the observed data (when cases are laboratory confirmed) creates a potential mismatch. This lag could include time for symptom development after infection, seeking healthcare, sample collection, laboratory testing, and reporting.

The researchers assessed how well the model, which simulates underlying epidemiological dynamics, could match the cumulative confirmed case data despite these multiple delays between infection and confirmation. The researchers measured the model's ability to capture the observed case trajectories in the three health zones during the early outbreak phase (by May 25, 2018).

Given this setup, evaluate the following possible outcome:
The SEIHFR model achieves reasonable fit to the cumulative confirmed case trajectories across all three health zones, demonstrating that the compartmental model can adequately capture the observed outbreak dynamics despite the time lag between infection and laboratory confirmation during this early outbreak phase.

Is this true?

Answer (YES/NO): YES